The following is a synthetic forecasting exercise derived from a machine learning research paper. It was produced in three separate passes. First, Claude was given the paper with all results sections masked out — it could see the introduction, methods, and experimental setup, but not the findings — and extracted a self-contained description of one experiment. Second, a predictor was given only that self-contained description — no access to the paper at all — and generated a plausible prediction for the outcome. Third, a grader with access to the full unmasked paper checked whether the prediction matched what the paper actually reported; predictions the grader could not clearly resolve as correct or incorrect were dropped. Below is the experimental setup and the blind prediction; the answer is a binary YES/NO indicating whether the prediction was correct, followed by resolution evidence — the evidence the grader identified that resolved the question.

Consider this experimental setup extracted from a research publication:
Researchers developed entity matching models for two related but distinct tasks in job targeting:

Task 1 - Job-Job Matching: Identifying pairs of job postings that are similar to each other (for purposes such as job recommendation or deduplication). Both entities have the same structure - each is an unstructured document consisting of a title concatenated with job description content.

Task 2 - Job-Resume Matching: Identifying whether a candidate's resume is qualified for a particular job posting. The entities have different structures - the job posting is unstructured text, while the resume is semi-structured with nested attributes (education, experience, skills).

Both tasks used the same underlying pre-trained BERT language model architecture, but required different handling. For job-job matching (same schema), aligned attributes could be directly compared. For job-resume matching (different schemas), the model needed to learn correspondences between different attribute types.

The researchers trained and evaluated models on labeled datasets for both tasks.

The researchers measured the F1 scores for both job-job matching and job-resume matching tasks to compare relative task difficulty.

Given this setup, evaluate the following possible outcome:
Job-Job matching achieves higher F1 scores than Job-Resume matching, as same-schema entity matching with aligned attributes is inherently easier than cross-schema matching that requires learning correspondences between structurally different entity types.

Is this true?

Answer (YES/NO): NO